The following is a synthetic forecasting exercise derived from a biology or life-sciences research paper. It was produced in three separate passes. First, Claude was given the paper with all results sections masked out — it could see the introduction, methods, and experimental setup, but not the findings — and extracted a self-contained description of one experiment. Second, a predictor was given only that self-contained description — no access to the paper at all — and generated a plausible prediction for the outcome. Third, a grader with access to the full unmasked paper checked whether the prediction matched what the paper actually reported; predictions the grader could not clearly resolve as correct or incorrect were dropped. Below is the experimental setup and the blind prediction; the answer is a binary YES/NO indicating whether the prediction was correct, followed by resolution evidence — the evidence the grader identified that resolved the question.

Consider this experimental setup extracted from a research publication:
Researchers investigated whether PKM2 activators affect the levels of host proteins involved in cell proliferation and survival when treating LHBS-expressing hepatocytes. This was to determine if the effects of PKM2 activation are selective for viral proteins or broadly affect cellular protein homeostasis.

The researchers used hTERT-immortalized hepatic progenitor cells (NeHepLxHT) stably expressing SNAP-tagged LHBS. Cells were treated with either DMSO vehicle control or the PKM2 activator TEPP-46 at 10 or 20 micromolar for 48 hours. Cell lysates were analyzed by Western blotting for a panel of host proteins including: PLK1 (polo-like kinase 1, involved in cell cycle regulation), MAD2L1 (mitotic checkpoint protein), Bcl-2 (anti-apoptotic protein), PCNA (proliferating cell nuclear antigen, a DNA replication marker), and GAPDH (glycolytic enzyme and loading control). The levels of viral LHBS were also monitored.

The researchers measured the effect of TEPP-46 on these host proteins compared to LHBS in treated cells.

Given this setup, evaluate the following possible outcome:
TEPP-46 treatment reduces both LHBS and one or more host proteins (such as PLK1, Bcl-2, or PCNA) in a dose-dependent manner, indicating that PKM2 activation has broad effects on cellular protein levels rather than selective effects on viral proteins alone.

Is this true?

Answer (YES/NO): NO